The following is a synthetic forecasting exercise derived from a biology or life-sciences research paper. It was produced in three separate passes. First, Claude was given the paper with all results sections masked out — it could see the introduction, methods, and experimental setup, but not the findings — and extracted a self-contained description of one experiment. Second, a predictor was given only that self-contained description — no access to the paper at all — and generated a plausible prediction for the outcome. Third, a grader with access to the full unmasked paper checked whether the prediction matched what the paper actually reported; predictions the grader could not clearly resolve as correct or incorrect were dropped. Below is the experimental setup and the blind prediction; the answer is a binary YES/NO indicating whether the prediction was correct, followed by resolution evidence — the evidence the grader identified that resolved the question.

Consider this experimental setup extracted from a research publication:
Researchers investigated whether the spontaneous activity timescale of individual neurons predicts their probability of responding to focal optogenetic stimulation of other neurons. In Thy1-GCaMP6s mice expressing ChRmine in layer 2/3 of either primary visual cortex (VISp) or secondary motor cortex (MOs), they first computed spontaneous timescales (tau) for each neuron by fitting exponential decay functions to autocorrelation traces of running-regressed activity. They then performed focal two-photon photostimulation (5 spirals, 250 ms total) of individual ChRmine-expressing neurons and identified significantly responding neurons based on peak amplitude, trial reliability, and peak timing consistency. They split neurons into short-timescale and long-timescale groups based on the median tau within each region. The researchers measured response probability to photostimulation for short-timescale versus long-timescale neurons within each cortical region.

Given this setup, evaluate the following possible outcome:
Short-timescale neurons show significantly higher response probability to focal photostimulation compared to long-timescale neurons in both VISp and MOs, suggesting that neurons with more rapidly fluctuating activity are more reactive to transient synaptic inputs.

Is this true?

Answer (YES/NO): NO